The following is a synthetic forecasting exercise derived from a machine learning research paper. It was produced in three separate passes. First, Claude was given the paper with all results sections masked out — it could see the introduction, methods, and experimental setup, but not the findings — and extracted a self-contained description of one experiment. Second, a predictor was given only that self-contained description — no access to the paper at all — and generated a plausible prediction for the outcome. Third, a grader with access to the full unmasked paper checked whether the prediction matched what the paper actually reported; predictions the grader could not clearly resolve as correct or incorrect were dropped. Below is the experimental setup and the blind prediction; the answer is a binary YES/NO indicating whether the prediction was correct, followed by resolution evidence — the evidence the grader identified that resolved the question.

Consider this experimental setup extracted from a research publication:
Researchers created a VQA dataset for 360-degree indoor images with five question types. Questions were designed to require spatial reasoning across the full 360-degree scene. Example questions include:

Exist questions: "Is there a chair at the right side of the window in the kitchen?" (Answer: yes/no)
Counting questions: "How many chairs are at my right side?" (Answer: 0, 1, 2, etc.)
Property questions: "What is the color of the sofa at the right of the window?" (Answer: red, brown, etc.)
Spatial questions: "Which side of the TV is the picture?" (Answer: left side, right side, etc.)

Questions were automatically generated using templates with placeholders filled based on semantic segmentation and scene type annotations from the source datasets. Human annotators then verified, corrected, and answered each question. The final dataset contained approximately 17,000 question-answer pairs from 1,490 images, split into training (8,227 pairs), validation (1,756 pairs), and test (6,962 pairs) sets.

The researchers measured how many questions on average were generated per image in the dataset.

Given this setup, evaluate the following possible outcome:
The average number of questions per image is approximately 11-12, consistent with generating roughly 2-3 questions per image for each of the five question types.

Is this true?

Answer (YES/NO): YES